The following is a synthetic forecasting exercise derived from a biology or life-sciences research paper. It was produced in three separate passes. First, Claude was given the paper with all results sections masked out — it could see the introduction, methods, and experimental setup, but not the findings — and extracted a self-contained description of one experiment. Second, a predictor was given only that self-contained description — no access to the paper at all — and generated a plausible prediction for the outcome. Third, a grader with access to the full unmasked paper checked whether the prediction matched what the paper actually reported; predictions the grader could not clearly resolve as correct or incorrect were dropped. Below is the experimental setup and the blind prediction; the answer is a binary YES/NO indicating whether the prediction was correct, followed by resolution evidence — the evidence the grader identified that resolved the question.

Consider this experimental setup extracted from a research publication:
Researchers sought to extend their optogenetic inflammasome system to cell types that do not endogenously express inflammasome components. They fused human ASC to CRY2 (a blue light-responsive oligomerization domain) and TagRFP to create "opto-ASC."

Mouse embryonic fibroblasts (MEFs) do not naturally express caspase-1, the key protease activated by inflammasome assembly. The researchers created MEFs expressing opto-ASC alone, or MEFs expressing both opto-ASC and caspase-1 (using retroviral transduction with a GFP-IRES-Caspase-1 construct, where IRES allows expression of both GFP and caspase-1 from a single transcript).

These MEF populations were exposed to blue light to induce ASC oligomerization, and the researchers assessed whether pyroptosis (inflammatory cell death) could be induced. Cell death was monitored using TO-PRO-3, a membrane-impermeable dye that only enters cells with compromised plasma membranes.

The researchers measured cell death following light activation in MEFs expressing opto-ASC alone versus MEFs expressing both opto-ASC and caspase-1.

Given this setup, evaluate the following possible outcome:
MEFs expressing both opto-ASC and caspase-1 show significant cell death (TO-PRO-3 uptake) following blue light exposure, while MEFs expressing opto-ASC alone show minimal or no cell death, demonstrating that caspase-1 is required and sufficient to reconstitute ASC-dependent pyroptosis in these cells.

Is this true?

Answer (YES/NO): YES